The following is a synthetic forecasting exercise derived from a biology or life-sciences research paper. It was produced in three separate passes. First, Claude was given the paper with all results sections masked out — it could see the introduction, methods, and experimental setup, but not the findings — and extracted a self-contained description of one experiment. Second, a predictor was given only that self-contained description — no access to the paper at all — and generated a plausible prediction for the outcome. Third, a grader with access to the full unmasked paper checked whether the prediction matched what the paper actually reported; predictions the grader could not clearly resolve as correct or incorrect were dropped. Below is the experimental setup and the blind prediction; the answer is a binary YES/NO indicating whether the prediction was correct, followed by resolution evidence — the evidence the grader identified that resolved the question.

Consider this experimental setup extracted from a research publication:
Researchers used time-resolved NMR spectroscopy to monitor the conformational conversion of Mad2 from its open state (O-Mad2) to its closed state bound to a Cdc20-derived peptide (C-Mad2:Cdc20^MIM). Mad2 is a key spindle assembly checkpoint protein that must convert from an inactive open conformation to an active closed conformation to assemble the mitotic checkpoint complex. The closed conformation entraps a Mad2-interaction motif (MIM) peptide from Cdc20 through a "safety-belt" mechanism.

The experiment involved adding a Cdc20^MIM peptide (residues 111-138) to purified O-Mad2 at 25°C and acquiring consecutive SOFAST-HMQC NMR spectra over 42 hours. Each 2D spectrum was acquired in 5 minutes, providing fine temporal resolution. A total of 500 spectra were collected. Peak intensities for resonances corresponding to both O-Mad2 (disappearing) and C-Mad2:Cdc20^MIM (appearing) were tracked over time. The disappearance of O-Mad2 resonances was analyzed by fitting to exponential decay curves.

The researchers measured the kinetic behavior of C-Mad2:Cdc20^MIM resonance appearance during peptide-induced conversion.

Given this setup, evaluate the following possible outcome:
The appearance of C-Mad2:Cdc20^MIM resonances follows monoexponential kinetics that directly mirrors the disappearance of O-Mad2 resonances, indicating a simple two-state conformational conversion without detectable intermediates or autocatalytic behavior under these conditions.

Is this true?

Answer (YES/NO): NO